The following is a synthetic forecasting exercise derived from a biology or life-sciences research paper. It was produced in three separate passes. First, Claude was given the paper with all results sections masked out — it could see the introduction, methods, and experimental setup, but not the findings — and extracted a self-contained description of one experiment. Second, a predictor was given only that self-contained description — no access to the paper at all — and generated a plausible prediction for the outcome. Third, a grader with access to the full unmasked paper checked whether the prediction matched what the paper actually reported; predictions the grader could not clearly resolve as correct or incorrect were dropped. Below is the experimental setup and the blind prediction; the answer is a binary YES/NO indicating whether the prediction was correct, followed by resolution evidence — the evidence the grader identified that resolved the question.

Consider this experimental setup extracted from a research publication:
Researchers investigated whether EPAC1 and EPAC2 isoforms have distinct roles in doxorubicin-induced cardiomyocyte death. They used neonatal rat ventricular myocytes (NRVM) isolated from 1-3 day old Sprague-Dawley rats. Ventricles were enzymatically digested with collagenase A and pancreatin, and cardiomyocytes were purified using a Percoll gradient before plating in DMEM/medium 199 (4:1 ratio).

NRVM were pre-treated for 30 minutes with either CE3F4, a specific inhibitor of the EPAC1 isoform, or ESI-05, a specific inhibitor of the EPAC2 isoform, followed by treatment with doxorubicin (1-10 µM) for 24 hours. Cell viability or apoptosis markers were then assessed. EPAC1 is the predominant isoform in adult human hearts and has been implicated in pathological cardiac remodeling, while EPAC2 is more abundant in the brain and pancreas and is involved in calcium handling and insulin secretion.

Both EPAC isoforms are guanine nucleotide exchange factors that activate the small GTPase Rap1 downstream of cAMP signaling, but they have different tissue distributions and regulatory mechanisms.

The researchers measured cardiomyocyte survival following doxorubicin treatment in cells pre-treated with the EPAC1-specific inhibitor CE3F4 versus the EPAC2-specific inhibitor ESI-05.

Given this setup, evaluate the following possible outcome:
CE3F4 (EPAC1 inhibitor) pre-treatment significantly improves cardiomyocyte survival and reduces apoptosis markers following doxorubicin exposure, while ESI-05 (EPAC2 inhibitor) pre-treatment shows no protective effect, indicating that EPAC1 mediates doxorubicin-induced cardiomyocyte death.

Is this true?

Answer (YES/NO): YES